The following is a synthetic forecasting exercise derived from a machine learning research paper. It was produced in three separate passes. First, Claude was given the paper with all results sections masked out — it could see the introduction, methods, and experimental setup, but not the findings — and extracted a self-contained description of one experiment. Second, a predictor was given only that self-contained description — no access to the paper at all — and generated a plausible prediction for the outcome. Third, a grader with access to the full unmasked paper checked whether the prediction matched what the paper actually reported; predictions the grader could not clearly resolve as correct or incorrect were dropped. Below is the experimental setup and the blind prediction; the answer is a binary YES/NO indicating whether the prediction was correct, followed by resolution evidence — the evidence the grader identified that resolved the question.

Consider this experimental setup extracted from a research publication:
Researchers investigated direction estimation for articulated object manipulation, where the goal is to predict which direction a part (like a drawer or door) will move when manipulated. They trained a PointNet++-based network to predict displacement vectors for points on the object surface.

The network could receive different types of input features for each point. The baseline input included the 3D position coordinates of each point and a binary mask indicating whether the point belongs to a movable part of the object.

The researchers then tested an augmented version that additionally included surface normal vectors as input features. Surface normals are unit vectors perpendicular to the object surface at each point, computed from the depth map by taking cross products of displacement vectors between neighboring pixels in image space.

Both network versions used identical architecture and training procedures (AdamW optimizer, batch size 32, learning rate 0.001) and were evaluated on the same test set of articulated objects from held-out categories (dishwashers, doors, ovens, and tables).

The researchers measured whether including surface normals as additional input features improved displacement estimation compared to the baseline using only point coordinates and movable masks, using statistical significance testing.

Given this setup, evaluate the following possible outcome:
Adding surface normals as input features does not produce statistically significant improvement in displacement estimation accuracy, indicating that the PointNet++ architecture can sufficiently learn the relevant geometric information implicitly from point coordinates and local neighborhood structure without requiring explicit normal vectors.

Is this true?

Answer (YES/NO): NO